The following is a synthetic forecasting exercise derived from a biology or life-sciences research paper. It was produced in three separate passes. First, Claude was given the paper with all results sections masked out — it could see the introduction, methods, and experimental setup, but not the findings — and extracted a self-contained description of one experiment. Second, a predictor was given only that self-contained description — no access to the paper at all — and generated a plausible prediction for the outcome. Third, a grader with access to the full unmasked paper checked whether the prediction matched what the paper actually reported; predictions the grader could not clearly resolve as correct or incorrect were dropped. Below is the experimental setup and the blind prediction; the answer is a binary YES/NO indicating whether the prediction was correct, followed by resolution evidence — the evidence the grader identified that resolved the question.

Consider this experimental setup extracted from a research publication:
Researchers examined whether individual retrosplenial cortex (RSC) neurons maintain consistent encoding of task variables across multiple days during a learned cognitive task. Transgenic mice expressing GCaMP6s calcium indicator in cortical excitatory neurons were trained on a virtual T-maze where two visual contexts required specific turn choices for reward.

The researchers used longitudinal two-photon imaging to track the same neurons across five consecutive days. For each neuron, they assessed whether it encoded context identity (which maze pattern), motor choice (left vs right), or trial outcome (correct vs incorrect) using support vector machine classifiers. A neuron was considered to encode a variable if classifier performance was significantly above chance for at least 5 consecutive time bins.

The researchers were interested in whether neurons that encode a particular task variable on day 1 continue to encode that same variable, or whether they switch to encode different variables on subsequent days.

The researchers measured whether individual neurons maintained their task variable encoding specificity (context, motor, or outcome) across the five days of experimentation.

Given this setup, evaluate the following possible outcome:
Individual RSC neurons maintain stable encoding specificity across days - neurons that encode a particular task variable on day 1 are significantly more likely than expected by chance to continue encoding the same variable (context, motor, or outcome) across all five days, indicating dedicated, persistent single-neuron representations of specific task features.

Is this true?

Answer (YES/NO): NO